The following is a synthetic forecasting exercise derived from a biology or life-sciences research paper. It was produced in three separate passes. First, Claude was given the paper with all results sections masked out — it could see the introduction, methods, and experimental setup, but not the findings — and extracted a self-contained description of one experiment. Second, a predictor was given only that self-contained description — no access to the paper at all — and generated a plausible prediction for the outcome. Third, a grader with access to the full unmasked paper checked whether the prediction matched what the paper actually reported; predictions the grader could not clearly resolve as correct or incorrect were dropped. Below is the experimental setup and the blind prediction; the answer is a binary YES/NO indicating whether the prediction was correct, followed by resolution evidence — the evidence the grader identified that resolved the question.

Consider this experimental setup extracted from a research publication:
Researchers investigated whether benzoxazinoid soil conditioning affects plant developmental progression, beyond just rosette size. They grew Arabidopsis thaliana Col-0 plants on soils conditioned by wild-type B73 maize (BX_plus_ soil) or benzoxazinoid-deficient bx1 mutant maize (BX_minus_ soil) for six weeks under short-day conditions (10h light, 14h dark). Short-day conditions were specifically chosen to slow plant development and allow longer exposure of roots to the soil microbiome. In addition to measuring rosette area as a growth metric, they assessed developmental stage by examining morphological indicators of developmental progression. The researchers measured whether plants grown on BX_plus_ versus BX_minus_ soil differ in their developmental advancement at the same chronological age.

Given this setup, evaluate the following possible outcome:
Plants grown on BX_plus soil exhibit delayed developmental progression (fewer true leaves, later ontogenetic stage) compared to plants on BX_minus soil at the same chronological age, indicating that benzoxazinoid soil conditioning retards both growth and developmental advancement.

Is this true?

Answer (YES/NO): NO